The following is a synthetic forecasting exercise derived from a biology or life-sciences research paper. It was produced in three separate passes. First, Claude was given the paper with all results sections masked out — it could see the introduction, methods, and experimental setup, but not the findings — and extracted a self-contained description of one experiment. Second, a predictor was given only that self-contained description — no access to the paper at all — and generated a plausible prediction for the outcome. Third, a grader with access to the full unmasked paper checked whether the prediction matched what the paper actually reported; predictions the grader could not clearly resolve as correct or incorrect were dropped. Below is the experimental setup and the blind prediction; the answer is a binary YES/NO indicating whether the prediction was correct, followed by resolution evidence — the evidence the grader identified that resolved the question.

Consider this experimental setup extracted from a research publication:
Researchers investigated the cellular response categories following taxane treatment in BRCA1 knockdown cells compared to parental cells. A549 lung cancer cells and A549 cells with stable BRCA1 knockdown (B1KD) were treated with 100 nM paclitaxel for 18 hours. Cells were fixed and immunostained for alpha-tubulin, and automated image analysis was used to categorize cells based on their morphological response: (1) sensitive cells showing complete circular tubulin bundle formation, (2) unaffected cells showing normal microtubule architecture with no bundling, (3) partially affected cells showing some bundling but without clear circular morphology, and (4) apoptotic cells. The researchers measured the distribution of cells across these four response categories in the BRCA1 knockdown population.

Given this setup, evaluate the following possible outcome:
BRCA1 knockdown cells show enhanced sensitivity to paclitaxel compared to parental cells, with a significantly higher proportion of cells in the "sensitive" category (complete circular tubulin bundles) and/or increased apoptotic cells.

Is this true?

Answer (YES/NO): NO